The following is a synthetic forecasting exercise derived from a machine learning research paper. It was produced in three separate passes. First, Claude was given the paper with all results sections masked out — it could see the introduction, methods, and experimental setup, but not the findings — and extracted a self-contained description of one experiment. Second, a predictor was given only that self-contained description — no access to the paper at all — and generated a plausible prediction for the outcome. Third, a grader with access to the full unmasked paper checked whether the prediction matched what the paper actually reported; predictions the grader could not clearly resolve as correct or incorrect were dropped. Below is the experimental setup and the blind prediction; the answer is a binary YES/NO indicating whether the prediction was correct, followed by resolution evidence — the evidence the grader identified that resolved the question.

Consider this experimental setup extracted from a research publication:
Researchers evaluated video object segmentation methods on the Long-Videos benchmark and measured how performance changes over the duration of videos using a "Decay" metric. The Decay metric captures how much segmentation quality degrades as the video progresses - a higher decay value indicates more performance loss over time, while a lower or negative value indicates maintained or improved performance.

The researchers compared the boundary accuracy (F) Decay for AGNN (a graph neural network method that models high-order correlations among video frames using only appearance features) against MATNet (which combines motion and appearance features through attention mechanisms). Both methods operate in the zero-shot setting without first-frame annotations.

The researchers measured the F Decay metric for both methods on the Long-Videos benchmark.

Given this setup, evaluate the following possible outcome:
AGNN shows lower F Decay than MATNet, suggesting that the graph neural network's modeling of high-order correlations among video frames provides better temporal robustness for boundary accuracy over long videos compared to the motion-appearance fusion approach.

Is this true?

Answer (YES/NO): NO